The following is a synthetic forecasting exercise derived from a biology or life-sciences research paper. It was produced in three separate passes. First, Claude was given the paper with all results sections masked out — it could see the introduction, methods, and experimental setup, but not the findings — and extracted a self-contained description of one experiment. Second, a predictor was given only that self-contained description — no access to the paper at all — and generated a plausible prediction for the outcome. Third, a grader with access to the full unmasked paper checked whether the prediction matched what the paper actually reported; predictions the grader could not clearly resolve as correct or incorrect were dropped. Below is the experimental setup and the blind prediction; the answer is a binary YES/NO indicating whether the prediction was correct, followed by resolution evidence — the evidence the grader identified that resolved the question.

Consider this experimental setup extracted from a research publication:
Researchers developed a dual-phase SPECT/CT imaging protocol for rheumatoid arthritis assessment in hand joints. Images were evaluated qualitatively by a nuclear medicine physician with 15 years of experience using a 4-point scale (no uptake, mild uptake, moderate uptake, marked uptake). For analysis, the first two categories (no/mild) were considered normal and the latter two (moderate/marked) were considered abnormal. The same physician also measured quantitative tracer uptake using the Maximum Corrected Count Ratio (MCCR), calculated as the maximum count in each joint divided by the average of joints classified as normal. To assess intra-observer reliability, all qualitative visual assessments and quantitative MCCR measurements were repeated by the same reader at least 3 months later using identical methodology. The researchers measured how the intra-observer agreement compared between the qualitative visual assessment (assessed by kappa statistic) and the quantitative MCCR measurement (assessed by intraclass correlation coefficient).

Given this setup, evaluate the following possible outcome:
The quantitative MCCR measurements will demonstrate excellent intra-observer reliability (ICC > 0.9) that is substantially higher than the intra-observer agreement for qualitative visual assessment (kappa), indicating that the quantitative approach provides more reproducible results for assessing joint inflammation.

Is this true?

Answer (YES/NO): YES